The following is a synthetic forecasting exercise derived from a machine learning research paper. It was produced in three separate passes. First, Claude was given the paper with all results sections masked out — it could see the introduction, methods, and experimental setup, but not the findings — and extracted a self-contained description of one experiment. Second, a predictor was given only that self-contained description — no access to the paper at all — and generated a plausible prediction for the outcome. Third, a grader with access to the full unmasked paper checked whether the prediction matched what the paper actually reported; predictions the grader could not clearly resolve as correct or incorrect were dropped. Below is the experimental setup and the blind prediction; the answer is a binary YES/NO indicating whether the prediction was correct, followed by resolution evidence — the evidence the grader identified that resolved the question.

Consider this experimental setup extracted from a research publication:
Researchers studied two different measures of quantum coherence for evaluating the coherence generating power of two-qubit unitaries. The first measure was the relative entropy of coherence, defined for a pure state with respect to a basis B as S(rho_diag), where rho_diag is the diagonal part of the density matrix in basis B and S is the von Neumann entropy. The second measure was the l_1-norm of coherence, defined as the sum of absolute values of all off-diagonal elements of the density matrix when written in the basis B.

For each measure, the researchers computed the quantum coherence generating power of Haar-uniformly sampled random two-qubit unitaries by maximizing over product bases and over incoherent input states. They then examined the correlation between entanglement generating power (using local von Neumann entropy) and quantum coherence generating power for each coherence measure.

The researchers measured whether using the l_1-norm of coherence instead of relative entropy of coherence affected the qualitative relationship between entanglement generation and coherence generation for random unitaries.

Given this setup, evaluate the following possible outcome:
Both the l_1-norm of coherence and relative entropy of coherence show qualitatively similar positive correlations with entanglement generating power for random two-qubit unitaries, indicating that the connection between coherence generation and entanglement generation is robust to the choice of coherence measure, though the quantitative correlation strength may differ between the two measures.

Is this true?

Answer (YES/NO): YES